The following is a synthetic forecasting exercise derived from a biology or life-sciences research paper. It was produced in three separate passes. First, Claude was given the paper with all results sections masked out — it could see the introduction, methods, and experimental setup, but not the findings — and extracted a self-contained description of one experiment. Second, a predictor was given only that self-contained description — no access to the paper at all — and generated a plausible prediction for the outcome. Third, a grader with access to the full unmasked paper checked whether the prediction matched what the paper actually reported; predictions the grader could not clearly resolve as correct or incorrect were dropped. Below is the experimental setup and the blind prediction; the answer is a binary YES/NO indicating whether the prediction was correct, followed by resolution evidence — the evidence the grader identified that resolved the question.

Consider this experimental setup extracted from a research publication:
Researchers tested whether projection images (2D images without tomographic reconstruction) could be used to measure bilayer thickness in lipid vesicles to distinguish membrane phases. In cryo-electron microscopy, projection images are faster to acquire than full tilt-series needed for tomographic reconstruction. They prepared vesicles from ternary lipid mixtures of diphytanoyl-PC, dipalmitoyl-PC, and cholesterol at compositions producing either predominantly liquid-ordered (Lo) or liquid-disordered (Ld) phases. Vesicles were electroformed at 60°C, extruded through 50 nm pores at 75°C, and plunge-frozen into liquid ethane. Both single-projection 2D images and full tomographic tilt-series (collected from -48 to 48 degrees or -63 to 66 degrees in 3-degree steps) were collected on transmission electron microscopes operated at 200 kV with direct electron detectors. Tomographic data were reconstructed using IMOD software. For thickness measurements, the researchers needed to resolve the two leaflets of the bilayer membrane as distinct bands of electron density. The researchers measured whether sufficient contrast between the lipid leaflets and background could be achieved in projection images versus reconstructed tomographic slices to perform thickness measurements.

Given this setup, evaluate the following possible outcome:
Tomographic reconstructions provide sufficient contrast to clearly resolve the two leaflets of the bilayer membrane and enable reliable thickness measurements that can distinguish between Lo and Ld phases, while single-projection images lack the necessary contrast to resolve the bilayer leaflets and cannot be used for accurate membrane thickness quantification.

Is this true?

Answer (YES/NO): YES